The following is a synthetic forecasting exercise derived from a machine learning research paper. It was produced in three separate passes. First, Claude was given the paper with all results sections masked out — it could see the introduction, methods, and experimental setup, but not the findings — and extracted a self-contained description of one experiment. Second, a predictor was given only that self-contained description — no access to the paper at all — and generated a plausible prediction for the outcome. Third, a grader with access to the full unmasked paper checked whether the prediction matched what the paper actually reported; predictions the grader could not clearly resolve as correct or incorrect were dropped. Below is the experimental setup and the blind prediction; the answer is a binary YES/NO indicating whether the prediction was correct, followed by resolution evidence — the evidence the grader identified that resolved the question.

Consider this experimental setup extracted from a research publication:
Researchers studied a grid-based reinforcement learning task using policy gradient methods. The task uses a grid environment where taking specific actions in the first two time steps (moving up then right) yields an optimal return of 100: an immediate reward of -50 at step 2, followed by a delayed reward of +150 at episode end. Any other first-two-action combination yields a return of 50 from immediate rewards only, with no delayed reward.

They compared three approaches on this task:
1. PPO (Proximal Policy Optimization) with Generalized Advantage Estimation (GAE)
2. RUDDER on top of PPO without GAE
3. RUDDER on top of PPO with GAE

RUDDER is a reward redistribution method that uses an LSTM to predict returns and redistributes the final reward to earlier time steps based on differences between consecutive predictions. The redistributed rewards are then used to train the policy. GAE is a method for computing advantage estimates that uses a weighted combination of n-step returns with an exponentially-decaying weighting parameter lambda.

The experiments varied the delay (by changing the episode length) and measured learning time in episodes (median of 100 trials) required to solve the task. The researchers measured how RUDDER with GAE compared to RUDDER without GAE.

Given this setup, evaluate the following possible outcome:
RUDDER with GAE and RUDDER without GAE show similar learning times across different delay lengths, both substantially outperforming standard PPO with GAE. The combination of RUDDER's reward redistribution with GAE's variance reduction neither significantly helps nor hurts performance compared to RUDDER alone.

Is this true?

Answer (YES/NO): YES